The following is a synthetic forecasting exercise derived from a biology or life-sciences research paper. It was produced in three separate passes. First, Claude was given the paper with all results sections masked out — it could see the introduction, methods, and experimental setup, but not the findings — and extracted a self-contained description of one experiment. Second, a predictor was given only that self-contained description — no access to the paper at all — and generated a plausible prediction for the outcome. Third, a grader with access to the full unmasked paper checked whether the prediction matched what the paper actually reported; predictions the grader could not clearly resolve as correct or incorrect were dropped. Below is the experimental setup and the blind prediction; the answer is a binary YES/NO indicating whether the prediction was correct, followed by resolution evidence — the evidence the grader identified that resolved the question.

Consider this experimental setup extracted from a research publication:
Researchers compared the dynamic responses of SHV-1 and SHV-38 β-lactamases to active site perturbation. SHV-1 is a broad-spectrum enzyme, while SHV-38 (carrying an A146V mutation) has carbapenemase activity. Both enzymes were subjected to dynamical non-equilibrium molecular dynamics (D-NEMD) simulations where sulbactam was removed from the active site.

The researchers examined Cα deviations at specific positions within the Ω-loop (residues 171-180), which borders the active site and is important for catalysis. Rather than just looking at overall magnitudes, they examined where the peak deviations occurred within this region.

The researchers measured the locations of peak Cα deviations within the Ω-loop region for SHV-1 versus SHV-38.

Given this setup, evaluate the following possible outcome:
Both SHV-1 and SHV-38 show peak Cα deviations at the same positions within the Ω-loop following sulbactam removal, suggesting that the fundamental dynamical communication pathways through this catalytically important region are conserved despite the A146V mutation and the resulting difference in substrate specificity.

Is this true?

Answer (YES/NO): NO